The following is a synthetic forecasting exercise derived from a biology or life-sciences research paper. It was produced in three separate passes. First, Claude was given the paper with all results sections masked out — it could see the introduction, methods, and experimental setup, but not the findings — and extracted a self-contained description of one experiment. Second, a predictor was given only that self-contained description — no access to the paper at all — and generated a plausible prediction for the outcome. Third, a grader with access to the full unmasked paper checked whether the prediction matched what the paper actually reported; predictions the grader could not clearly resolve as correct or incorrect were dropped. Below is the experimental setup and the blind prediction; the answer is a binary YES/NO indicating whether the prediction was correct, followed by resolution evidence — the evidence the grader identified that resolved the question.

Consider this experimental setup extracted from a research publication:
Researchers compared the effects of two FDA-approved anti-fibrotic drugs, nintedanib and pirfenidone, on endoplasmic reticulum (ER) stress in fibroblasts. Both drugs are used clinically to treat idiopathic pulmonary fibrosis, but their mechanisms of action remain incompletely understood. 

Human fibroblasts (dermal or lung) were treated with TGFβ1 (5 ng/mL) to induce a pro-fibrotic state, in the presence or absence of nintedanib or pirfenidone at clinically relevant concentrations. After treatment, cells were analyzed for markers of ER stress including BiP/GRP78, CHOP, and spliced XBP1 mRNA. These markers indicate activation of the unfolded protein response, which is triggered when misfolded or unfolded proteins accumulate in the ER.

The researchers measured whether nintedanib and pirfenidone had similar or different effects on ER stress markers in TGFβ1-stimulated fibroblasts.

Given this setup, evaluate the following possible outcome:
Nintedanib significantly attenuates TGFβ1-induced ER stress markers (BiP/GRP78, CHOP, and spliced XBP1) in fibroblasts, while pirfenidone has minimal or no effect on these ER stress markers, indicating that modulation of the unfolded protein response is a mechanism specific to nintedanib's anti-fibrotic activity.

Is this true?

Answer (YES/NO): NO